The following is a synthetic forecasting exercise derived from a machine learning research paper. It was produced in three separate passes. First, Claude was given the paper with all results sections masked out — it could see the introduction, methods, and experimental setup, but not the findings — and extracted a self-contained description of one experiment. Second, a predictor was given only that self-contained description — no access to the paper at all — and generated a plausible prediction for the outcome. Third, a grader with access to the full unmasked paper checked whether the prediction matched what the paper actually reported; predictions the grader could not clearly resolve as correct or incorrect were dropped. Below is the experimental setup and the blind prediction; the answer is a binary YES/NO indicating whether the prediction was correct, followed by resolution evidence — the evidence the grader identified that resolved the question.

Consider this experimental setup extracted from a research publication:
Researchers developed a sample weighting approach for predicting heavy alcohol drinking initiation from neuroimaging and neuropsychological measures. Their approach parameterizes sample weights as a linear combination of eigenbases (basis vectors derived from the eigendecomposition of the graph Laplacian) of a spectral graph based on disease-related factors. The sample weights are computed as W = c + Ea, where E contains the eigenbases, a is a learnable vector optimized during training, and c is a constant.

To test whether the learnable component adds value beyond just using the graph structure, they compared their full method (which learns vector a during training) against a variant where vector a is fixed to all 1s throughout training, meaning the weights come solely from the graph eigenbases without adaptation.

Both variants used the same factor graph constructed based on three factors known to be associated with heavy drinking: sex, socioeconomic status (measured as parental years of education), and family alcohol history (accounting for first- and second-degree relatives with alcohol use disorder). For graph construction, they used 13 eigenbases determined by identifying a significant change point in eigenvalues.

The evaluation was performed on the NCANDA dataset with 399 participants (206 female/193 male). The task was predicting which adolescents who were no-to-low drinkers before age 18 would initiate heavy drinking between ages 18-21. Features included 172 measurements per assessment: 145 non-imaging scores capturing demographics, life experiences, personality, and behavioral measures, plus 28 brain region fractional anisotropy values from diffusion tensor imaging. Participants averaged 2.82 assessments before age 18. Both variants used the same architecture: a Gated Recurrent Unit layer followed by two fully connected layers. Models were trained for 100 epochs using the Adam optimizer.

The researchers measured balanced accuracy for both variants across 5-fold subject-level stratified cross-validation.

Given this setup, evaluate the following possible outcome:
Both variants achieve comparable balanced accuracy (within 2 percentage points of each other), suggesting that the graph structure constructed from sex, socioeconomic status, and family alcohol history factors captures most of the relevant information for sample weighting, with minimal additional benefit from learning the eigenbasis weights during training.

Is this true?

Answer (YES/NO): YES